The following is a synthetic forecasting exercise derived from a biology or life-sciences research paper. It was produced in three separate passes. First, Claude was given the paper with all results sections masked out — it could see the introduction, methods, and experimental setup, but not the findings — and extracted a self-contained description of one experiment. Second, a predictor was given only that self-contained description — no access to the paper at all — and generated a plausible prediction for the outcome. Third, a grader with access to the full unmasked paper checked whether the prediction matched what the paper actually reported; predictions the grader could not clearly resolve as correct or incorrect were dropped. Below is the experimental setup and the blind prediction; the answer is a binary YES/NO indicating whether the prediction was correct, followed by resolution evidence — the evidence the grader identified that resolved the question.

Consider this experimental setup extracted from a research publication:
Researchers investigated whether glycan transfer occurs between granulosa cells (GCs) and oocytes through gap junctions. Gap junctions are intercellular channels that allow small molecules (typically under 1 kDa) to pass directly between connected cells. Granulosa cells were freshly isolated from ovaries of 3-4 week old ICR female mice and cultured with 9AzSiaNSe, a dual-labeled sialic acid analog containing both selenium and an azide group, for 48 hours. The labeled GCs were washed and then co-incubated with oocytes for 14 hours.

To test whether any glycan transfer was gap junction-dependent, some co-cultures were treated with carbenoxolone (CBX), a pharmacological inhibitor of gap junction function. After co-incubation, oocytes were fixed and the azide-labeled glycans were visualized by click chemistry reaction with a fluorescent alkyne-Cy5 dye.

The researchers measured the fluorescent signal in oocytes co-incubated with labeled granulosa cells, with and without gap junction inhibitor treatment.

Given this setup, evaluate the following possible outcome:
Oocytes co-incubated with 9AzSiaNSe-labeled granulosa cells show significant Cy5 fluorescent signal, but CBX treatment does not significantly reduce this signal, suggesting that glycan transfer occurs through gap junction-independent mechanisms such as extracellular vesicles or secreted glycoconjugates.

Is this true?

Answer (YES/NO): NO